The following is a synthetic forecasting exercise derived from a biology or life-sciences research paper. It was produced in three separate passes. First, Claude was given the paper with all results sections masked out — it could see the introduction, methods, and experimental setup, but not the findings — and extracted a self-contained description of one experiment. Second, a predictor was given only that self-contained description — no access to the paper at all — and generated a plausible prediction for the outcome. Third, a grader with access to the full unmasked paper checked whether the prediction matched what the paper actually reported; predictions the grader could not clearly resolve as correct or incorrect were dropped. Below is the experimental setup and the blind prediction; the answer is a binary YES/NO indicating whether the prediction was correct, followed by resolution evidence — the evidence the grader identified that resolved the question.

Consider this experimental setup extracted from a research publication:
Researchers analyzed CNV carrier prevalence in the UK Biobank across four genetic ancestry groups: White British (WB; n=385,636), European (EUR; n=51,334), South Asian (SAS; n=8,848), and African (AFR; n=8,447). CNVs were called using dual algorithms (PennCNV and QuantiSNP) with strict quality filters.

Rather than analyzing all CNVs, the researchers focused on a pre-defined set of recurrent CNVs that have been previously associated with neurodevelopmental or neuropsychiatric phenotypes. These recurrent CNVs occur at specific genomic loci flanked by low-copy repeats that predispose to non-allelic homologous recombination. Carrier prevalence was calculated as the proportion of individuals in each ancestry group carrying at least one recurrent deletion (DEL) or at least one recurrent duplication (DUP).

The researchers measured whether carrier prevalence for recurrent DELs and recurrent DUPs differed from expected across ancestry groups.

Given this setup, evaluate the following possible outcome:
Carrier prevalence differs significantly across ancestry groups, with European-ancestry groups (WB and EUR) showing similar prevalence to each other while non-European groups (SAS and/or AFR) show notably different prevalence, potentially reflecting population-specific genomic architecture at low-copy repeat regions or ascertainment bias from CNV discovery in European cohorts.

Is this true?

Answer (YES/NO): YES